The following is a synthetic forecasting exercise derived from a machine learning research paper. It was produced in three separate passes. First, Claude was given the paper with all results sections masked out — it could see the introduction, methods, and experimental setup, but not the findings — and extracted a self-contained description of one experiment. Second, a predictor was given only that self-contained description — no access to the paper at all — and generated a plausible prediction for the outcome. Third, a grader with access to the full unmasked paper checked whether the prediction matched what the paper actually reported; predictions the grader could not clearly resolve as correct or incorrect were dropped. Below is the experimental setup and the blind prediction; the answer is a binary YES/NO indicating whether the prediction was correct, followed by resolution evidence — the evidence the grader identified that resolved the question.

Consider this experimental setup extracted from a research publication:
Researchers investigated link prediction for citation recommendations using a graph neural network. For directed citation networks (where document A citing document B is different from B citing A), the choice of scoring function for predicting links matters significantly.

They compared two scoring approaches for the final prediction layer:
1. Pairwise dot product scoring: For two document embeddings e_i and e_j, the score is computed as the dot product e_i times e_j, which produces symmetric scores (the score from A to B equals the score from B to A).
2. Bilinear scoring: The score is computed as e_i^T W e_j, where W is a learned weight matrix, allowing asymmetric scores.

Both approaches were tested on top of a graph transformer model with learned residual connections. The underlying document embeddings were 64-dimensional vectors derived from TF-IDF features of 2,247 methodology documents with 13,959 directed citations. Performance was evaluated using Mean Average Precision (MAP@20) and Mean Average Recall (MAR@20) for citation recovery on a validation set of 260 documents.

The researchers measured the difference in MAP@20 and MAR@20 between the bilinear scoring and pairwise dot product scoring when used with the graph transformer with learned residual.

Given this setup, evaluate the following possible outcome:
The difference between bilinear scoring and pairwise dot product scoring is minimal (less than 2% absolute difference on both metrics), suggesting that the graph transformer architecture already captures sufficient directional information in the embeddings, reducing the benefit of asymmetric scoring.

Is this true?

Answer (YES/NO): NO